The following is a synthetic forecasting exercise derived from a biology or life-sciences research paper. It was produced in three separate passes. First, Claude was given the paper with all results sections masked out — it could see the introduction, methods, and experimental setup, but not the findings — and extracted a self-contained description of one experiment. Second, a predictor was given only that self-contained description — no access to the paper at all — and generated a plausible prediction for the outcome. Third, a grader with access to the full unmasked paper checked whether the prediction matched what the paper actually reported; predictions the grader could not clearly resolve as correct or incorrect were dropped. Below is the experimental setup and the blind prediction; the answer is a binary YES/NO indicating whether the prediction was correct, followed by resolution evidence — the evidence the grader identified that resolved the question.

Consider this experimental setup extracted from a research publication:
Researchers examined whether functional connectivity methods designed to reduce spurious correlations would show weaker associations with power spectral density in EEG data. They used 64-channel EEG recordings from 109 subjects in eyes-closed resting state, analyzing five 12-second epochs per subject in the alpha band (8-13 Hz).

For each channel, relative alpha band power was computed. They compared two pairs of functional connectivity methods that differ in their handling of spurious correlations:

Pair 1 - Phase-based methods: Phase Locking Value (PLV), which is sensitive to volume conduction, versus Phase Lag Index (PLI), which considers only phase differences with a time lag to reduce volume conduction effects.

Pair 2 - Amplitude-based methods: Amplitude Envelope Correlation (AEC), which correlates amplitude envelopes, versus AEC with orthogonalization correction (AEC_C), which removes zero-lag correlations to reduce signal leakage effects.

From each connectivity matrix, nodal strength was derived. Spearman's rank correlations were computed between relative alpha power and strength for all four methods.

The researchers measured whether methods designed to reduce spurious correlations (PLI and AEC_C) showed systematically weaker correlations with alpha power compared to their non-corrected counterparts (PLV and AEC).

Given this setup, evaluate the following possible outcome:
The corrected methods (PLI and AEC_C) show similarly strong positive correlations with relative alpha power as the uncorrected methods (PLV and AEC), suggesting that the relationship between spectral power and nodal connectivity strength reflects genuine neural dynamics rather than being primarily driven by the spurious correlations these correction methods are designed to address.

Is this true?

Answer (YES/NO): NO